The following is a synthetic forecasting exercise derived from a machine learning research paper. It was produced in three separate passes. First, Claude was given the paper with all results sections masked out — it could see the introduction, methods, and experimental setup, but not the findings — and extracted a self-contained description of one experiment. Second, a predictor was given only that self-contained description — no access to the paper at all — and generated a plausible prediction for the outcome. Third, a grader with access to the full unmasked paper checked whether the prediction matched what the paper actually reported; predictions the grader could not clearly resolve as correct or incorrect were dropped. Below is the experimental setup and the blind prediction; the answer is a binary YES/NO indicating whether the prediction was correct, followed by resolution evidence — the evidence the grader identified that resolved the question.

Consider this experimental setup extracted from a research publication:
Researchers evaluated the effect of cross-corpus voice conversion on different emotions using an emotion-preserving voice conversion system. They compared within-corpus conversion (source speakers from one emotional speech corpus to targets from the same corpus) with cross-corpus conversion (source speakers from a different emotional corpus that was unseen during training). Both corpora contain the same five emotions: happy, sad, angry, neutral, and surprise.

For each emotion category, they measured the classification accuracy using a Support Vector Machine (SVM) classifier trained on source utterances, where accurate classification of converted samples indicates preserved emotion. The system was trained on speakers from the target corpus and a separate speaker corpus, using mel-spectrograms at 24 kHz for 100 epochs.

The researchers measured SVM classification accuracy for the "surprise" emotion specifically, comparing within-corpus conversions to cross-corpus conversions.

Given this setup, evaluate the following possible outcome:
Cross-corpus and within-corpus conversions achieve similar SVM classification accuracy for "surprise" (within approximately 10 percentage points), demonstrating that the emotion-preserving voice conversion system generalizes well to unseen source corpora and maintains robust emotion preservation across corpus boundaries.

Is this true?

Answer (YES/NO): NO